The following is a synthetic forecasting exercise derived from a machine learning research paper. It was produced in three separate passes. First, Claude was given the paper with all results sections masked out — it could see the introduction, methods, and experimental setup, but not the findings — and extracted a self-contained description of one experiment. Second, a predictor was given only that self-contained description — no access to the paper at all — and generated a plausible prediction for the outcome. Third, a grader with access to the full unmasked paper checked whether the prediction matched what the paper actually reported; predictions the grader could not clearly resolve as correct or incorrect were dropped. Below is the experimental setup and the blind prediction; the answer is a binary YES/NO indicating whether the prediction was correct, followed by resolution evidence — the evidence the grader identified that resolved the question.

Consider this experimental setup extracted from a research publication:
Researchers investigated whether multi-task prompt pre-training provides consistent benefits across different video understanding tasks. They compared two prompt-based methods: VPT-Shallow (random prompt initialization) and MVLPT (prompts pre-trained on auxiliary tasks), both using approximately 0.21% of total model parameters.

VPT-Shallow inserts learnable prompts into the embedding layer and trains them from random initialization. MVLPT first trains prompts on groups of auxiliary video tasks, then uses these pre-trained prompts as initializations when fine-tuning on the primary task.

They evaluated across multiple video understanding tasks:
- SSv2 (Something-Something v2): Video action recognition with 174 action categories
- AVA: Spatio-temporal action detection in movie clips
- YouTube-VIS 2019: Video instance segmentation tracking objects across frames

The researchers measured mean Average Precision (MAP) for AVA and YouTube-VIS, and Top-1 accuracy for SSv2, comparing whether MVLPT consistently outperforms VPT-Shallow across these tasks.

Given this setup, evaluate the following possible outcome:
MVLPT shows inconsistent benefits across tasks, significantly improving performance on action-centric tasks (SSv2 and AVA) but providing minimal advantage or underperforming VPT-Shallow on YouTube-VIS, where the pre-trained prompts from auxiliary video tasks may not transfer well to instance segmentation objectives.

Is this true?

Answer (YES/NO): NO